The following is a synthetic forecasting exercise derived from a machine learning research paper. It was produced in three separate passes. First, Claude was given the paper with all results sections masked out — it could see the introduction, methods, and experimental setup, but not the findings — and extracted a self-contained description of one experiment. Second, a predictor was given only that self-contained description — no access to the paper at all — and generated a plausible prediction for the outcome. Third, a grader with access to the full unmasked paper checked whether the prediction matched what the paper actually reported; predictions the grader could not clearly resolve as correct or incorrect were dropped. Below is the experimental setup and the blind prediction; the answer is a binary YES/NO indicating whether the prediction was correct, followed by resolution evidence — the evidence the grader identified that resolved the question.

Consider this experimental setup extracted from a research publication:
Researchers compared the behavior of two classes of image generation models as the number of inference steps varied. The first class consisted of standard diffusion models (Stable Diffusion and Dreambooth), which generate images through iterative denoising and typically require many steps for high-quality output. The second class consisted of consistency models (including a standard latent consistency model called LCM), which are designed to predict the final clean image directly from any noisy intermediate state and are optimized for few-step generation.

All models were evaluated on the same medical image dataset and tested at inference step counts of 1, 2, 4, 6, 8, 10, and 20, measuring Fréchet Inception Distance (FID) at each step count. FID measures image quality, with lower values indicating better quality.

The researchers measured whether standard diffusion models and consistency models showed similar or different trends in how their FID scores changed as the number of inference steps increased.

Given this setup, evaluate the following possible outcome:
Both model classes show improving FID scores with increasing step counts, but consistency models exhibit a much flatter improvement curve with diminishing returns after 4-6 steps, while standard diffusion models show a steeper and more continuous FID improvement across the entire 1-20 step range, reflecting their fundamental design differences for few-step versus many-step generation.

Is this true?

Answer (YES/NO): YES